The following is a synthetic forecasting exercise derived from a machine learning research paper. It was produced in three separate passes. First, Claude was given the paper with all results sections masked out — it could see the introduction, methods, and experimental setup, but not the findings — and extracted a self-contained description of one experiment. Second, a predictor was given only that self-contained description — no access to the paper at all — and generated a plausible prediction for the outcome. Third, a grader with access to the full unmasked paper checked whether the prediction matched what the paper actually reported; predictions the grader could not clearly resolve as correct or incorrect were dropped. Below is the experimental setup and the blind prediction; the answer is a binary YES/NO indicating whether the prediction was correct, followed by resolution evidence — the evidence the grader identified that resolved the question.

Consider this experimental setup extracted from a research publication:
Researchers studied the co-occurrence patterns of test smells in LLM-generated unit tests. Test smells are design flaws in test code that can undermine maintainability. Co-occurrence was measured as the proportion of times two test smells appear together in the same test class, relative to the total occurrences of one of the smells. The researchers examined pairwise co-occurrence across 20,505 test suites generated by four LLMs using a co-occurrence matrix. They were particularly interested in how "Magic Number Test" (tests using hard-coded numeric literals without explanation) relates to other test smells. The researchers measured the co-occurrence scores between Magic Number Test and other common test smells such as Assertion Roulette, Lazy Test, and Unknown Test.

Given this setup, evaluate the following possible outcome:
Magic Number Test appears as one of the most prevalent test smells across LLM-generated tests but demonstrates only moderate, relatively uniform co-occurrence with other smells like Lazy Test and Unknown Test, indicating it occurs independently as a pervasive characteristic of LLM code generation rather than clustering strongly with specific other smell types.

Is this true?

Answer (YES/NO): NO